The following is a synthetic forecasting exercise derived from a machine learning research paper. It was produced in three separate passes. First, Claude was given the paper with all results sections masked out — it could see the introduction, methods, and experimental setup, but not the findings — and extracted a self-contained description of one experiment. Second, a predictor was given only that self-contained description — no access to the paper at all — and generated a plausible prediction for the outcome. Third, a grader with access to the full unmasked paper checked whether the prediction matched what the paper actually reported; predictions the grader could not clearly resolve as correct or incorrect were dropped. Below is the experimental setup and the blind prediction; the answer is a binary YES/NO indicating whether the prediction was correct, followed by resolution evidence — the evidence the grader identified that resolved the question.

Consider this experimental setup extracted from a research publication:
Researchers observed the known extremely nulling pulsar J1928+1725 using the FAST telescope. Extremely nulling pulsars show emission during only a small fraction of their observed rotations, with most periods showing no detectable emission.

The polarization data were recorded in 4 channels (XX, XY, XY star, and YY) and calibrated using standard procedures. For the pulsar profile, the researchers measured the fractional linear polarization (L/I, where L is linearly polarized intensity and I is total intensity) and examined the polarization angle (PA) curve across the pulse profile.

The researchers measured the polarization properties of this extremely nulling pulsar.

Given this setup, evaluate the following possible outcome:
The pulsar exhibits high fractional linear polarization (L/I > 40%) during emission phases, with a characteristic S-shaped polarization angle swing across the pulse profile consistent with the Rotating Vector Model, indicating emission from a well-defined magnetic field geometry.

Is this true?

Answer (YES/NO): NO